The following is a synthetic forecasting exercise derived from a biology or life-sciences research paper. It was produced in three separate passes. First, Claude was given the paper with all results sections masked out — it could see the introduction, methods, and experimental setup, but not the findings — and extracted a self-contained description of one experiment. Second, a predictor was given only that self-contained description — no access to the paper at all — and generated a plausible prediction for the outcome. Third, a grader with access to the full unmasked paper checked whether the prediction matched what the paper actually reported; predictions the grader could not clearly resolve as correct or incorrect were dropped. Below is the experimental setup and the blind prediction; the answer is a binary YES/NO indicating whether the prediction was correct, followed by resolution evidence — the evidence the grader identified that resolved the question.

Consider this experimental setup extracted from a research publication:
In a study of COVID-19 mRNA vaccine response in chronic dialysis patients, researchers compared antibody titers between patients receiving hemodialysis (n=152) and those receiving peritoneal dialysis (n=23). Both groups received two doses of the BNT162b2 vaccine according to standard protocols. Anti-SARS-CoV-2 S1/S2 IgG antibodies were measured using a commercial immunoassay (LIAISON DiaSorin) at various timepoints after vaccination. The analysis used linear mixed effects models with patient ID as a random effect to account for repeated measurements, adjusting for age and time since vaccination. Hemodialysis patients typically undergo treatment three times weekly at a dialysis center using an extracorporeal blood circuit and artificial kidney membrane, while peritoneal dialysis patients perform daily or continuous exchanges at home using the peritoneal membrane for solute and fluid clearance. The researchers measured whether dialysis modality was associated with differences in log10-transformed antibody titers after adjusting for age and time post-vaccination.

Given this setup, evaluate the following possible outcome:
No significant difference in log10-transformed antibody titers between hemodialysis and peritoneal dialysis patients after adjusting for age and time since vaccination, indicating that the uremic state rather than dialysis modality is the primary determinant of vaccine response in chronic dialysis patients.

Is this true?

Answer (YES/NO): NO